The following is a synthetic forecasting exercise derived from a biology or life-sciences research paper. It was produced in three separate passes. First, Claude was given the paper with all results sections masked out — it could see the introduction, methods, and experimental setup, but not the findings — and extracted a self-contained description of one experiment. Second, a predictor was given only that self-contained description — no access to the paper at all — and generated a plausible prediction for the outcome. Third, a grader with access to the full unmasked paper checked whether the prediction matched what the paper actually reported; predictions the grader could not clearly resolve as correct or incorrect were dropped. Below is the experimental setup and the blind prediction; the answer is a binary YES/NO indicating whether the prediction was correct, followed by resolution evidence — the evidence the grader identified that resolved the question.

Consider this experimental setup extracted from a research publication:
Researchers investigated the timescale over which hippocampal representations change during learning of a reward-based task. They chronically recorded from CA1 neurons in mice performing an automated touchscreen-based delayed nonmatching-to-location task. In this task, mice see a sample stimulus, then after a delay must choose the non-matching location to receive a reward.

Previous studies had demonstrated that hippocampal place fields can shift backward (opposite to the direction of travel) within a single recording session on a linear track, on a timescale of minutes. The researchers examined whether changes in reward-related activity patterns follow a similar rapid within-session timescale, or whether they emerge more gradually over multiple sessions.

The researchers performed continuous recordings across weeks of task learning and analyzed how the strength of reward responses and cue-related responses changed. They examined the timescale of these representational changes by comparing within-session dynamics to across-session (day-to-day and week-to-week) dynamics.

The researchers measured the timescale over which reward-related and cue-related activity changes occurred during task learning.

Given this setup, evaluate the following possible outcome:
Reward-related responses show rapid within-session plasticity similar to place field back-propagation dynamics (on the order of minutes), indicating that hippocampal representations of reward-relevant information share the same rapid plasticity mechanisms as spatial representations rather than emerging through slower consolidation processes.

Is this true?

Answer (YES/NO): NO